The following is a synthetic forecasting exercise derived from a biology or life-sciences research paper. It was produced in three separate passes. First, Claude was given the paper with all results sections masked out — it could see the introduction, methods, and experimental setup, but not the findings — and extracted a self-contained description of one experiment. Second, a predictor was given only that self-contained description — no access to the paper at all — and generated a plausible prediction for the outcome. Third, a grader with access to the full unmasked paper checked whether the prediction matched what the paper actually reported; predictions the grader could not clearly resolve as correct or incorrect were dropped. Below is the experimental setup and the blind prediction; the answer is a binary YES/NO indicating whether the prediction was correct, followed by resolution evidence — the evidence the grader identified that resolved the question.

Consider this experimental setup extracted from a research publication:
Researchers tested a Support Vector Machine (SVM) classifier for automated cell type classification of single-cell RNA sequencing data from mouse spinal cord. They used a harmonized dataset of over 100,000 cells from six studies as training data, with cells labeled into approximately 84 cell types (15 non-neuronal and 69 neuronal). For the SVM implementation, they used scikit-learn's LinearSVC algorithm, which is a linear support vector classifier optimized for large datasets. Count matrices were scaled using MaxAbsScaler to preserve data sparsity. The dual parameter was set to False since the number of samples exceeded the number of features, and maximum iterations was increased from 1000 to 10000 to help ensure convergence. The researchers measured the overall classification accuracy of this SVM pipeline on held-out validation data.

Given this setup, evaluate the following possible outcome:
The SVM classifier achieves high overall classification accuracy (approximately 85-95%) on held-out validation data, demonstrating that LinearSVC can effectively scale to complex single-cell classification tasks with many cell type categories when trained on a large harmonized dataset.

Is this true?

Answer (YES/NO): NO